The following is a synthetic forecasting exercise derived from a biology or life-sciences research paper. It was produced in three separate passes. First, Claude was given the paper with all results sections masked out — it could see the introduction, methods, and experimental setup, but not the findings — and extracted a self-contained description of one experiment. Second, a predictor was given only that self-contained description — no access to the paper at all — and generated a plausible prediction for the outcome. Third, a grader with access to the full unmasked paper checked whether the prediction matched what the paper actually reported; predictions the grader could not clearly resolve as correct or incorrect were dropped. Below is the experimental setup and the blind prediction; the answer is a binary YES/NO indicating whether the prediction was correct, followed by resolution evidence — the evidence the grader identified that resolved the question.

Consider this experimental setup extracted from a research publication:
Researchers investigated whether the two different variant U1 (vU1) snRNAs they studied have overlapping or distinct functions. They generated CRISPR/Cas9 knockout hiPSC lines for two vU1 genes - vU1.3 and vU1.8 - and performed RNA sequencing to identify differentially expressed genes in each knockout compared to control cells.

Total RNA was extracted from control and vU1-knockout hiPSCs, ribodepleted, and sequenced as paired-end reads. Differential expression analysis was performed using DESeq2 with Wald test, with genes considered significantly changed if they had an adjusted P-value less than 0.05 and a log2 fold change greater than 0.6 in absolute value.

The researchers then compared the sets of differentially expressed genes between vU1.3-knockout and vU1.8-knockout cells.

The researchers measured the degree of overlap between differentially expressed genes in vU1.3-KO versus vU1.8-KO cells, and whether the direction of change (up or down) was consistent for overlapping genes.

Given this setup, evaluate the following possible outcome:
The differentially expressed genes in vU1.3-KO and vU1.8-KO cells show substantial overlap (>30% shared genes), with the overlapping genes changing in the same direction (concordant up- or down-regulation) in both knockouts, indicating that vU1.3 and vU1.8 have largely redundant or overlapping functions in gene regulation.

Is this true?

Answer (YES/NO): NO